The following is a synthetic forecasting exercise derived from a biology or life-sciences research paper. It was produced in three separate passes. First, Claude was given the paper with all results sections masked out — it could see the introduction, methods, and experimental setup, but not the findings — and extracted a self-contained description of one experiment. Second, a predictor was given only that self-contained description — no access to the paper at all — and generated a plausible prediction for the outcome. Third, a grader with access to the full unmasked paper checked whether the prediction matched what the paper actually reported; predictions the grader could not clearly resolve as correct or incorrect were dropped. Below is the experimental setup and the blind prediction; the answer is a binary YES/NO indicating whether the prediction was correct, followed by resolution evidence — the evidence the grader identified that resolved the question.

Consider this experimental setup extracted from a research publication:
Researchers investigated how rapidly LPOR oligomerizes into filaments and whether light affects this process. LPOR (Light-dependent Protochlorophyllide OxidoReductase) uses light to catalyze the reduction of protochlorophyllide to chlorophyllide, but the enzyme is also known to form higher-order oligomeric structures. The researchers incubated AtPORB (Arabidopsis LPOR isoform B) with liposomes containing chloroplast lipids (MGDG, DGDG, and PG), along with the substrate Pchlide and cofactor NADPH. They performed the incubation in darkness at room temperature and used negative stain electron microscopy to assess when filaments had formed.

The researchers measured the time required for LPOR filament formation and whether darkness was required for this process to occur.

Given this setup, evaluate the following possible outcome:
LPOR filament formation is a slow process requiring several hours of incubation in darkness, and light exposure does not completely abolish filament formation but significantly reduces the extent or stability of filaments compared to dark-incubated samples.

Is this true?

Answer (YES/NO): NO